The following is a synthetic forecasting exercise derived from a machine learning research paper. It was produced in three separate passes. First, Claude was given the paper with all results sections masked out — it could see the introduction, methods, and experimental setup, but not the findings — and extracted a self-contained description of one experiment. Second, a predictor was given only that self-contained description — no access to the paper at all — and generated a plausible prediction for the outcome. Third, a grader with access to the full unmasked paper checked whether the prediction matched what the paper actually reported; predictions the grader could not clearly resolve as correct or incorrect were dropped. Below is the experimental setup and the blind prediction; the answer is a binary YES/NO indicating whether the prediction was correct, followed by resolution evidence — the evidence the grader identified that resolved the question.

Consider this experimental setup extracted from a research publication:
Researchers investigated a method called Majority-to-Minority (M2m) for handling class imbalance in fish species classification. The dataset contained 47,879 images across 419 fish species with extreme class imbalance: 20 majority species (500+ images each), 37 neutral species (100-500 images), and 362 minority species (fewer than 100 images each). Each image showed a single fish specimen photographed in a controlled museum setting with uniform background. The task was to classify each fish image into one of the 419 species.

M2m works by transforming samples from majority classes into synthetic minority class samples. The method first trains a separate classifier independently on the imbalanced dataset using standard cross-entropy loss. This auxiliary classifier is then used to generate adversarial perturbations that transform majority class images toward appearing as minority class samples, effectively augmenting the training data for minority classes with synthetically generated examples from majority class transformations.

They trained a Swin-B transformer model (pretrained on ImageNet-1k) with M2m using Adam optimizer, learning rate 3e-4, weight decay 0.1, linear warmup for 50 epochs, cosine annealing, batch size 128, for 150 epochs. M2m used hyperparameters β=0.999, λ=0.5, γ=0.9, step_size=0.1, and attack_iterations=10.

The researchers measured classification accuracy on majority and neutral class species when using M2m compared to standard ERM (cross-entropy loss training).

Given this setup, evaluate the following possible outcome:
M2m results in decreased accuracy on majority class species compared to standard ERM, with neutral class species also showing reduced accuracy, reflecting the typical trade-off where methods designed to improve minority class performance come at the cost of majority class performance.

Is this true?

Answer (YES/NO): NO